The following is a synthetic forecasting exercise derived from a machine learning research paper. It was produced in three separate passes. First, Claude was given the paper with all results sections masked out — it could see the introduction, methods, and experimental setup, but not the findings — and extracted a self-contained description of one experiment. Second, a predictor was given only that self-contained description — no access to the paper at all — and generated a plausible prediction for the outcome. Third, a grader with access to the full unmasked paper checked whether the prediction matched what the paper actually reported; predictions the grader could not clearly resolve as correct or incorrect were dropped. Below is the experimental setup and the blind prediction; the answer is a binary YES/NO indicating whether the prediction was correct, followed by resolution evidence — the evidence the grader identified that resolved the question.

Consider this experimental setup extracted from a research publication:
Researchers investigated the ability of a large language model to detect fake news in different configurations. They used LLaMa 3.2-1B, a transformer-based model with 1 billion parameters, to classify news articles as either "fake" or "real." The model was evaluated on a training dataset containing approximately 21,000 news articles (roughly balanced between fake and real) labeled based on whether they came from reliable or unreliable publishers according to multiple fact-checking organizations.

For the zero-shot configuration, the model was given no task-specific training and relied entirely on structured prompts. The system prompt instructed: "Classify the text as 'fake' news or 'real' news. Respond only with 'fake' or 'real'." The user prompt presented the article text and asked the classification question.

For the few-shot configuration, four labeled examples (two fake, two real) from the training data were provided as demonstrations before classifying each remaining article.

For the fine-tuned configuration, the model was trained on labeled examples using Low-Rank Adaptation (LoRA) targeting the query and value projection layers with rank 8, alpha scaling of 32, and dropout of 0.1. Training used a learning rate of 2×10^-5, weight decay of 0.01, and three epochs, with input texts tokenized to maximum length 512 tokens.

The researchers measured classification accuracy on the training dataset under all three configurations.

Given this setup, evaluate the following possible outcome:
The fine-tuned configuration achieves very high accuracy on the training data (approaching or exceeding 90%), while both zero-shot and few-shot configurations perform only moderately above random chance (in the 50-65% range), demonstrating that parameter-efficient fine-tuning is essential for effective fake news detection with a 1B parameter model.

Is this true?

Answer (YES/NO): YES